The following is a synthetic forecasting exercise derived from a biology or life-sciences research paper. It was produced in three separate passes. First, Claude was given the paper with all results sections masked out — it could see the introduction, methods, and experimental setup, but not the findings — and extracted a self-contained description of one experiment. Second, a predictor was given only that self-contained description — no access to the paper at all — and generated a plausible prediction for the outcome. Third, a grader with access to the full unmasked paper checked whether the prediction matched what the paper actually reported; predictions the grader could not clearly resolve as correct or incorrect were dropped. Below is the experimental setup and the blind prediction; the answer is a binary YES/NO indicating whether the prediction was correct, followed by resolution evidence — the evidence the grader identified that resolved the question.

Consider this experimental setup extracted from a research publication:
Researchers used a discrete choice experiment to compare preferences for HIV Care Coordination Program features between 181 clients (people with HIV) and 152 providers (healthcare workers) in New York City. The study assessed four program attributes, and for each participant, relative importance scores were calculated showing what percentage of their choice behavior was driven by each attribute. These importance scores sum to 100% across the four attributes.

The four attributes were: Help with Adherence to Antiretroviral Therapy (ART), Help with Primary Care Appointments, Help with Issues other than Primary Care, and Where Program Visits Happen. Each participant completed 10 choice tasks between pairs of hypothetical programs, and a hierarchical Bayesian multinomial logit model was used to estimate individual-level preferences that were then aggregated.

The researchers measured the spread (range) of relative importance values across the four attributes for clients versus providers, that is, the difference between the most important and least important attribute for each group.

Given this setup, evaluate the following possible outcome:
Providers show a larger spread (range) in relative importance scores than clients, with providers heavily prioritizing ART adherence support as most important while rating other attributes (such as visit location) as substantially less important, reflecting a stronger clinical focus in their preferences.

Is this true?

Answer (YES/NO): NO